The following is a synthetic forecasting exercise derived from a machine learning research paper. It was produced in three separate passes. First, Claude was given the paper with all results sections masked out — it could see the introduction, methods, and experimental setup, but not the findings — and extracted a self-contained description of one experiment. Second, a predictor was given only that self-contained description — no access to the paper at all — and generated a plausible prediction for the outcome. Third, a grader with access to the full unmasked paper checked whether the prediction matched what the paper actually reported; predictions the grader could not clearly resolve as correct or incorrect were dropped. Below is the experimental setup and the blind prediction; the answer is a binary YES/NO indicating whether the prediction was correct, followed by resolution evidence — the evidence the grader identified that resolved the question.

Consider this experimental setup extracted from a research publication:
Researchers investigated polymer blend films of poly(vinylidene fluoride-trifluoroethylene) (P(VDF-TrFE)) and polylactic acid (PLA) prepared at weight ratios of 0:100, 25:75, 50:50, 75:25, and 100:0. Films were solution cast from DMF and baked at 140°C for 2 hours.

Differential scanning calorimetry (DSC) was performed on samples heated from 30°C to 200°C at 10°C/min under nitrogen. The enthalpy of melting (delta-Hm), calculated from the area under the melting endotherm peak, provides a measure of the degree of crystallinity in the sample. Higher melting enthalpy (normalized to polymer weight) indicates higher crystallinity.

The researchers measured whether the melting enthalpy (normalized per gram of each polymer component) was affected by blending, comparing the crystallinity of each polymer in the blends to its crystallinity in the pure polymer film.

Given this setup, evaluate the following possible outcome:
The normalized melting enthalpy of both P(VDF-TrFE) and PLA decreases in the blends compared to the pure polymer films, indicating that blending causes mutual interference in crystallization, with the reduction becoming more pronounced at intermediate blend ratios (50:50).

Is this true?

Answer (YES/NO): NO